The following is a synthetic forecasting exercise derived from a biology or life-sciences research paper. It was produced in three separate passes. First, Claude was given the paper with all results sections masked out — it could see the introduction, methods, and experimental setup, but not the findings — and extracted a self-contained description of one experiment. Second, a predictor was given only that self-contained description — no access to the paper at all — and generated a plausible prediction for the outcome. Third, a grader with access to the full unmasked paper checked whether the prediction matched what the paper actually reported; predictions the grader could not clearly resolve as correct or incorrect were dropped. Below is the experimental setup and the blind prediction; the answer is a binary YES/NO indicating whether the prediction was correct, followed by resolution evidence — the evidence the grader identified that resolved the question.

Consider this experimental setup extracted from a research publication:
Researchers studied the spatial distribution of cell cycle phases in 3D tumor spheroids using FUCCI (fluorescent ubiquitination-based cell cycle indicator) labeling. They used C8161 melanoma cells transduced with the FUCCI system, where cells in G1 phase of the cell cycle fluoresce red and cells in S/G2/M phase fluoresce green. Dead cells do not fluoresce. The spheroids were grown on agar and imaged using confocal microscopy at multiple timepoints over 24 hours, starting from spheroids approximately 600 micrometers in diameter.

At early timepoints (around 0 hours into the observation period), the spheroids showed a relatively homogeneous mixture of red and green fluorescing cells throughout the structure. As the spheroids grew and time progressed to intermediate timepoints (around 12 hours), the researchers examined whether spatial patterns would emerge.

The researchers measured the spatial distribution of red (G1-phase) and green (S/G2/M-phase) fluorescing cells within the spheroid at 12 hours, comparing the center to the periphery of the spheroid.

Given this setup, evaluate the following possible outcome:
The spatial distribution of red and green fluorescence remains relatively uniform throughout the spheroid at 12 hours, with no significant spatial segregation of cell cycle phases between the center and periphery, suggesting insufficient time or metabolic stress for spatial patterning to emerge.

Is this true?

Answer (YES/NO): NO